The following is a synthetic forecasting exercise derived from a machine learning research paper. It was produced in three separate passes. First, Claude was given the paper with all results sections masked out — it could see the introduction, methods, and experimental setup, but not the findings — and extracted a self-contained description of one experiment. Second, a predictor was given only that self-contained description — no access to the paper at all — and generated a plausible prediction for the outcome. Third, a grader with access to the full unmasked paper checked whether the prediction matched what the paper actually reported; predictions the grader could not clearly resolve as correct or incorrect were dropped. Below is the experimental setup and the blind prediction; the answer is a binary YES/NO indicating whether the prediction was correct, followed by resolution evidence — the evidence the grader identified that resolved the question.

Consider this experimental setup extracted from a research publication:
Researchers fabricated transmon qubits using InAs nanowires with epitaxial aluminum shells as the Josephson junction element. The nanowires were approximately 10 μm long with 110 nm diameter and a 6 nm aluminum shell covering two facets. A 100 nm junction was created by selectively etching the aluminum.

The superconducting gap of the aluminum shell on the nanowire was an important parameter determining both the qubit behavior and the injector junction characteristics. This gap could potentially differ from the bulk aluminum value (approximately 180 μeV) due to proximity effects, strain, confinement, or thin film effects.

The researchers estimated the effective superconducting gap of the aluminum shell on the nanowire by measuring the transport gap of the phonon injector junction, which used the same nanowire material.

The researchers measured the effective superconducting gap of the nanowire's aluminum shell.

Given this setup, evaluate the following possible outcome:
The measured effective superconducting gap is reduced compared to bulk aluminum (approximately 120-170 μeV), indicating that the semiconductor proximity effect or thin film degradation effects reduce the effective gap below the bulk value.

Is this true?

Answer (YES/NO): NO